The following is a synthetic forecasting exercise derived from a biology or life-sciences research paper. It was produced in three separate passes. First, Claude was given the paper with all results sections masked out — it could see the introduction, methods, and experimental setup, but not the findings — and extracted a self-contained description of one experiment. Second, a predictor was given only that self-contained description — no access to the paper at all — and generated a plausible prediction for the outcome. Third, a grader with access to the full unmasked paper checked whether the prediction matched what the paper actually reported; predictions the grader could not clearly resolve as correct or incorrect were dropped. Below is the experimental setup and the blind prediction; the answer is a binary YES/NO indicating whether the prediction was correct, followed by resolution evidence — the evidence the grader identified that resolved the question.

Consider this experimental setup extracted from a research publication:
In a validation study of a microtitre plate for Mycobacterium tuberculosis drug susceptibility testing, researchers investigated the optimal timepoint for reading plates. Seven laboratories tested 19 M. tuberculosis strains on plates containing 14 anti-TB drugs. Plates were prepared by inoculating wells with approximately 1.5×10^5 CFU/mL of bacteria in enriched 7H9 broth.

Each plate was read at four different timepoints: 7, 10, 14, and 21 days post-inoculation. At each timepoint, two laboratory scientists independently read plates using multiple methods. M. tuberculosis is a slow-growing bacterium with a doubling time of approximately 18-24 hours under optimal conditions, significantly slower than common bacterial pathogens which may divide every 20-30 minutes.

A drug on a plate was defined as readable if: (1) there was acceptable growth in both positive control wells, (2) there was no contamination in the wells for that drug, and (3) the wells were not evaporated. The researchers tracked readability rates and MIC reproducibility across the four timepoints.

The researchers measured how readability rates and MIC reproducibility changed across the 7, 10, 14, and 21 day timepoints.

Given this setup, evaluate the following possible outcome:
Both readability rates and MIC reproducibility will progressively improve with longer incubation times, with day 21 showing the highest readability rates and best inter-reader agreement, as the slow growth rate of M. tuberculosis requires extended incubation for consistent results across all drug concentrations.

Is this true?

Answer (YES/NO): NO